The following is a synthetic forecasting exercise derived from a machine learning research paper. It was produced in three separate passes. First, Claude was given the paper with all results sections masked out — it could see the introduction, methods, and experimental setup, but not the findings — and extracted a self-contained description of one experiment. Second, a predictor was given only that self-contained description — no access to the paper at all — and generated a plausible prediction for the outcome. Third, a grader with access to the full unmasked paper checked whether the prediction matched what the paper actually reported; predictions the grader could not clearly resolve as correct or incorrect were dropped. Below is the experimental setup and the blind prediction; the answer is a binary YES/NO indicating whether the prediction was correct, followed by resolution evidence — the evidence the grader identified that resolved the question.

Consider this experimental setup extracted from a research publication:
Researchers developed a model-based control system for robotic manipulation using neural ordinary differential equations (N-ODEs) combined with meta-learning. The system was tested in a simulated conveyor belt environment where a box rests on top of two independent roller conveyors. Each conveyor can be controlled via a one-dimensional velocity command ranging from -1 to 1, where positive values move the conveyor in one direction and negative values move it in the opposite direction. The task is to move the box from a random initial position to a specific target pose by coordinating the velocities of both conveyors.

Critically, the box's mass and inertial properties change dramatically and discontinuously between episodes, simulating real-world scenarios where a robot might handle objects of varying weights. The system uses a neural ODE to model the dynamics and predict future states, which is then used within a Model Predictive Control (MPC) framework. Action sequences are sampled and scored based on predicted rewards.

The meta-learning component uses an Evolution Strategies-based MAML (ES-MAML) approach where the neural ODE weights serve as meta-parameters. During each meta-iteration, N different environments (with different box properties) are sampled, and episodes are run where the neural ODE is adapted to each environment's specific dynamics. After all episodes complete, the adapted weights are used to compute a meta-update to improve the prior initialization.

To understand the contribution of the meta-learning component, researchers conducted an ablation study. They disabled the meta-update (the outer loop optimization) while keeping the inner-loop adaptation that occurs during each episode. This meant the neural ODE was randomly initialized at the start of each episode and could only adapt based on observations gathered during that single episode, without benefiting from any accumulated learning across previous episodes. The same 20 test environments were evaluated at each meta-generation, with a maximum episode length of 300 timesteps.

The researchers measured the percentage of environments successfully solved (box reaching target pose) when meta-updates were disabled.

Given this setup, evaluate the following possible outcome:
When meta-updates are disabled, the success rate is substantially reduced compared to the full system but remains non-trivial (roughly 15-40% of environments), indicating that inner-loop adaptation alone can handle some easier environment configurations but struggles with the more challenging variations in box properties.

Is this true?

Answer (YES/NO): NO